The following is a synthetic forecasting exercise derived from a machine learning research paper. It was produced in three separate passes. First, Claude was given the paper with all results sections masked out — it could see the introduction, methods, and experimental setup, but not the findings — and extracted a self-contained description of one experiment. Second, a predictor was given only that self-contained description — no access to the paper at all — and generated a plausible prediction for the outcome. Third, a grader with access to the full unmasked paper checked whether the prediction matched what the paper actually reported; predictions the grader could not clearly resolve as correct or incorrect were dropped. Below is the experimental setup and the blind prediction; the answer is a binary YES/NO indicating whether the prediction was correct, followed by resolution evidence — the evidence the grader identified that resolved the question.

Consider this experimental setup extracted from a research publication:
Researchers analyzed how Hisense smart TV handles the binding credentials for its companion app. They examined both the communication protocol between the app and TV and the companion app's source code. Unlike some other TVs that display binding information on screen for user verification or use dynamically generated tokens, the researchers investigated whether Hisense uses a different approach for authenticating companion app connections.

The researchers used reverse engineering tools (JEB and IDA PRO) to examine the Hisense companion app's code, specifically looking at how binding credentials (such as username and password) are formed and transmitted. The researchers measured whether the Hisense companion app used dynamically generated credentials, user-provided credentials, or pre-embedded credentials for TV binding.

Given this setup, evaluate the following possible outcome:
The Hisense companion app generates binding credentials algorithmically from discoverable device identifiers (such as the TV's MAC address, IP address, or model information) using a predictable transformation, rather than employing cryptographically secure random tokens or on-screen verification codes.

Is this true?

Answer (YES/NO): NO